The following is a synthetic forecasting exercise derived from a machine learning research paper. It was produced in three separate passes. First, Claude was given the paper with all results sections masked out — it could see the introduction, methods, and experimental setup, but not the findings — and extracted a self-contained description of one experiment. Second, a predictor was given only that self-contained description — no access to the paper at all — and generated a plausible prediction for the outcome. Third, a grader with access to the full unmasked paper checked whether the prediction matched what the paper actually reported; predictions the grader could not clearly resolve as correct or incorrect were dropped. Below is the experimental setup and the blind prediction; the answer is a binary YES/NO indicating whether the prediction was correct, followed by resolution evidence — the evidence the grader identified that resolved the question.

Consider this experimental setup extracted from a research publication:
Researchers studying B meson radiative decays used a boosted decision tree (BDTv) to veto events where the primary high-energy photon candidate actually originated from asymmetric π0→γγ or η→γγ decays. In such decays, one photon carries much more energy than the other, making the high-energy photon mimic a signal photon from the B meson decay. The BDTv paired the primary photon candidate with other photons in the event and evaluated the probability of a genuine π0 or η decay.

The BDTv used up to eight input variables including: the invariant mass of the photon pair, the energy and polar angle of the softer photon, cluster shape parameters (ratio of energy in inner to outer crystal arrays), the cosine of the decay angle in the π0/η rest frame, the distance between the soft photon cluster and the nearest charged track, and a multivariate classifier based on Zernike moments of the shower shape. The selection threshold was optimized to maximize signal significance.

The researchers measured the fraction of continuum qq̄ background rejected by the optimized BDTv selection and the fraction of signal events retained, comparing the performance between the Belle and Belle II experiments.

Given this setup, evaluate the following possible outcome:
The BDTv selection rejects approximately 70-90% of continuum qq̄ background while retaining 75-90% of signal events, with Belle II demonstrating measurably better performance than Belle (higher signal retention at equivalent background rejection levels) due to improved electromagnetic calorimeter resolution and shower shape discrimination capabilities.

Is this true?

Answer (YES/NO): NO